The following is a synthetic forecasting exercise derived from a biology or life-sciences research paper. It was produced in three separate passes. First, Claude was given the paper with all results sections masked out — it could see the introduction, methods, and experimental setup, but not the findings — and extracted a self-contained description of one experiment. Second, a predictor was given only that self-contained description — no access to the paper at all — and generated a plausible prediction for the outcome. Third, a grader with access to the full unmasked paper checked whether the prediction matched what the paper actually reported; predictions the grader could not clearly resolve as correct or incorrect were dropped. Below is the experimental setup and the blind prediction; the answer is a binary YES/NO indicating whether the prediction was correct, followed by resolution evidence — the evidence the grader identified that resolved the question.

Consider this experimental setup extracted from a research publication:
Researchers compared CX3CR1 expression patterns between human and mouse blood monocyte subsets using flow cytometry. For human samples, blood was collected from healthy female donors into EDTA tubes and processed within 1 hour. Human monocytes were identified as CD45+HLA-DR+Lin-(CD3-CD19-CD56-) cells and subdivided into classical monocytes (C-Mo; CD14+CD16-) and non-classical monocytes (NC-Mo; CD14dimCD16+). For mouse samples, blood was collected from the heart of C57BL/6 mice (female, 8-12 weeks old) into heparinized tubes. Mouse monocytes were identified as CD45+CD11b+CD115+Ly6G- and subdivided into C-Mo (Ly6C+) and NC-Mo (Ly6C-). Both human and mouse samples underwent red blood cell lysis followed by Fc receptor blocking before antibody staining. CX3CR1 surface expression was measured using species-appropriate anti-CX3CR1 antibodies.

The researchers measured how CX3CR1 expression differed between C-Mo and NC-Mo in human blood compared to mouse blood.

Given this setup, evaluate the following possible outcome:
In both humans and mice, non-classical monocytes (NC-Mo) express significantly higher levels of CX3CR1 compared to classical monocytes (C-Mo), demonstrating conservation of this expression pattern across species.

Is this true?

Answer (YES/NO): NO